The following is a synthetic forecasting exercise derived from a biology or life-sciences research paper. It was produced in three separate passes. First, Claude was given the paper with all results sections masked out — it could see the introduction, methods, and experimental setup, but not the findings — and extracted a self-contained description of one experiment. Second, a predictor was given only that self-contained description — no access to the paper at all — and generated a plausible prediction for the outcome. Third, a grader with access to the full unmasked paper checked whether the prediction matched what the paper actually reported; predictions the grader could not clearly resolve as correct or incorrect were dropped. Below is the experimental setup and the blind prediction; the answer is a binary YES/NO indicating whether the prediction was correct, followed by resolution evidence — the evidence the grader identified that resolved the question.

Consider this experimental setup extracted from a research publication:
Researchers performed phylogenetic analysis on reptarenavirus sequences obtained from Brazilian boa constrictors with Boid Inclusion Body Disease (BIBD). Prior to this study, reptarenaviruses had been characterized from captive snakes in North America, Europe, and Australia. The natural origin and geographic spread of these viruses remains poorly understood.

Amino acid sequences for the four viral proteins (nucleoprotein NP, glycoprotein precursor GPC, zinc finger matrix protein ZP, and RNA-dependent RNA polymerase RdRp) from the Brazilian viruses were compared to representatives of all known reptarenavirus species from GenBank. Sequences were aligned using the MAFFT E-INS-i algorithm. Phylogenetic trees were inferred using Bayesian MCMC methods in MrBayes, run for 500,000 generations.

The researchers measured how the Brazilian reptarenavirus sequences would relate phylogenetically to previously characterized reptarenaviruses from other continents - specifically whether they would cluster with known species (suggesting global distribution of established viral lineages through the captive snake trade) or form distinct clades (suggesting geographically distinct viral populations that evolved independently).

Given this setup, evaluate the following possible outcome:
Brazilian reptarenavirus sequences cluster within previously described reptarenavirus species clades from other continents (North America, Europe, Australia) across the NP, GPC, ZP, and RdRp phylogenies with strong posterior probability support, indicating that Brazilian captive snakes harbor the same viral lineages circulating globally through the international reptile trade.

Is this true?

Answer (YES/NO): NO